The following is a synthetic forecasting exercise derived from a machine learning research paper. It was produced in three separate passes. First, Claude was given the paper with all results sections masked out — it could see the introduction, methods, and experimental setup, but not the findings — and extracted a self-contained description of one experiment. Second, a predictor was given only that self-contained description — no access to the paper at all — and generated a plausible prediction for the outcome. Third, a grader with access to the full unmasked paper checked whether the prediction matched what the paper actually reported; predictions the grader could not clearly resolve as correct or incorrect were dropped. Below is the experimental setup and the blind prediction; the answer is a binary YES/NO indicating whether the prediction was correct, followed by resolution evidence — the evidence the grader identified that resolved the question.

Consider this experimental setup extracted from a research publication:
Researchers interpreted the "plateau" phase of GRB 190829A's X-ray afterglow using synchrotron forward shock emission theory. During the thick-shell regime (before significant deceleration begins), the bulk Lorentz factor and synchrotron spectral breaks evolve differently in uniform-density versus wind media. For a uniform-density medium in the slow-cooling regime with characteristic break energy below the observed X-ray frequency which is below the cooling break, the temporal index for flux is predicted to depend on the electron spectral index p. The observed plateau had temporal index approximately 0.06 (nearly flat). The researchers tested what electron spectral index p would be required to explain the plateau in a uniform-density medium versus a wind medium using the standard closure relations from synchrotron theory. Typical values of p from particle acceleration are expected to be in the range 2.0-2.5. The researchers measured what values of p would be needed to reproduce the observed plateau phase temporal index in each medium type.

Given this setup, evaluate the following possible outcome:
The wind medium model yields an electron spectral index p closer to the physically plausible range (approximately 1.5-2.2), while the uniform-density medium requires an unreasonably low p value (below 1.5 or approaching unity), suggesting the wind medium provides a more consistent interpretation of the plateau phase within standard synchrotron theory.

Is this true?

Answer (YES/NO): NO